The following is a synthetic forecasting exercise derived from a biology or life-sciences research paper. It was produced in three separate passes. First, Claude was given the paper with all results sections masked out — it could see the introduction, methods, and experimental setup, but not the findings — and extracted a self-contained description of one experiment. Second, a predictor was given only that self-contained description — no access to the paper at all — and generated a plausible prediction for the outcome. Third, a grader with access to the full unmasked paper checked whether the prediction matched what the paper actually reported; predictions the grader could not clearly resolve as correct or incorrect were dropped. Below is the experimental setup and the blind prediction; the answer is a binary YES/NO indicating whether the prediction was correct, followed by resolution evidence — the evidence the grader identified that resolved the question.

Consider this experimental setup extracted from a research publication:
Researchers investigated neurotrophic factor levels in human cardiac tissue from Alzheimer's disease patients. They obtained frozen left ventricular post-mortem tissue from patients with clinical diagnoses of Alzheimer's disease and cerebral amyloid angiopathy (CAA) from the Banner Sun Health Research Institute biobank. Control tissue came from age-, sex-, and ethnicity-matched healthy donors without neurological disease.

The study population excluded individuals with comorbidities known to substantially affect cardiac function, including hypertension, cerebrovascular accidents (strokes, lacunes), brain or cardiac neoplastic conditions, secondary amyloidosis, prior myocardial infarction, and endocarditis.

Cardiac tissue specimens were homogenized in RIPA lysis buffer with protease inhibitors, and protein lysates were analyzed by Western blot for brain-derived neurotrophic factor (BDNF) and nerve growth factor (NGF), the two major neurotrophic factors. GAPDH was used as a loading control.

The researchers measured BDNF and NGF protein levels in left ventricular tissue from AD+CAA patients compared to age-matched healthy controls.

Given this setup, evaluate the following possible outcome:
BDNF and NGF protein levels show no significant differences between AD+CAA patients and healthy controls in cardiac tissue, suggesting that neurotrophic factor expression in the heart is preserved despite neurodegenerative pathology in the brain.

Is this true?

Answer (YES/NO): NO